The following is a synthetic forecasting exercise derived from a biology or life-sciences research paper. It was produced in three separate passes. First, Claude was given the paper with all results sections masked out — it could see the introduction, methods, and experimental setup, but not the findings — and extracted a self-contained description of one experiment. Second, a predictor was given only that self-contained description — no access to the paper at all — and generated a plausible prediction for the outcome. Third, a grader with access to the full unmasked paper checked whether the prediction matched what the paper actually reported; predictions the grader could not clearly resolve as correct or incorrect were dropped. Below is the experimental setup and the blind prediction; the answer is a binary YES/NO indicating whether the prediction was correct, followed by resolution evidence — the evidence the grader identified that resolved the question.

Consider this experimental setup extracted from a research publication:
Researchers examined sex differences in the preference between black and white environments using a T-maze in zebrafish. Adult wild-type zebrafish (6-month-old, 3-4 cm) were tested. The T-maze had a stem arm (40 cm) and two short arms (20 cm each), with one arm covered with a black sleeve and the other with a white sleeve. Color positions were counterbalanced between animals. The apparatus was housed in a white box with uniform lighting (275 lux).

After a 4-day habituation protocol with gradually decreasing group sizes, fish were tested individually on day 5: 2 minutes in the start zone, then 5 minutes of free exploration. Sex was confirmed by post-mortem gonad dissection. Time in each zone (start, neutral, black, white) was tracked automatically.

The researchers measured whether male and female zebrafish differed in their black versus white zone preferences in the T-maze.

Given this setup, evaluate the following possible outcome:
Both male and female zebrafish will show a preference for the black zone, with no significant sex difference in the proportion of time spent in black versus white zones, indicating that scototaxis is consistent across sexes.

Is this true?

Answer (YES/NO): YES